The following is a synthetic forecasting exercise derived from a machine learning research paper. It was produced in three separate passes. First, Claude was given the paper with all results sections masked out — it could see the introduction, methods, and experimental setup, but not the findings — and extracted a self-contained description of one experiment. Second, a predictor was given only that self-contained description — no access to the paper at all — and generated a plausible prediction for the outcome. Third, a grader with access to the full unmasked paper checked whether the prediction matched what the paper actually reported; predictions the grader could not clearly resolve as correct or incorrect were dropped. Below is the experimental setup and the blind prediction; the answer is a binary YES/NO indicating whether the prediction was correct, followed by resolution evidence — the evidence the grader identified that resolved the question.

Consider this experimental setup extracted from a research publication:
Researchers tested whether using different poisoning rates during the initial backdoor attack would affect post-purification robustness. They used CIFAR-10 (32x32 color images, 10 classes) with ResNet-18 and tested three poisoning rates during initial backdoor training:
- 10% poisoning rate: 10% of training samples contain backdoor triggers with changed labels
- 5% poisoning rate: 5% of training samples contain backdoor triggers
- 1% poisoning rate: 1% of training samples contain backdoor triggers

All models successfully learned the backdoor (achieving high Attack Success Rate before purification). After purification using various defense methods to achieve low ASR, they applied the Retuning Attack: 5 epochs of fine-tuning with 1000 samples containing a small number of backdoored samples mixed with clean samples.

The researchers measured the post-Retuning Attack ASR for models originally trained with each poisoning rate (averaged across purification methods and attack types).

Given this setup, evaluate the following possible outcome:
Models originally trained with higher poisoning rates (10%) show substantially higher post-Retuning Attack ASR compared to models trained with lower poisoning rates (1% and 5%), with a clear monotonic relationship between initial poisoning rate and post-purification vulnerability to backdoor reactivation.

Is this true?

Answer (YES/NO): NO